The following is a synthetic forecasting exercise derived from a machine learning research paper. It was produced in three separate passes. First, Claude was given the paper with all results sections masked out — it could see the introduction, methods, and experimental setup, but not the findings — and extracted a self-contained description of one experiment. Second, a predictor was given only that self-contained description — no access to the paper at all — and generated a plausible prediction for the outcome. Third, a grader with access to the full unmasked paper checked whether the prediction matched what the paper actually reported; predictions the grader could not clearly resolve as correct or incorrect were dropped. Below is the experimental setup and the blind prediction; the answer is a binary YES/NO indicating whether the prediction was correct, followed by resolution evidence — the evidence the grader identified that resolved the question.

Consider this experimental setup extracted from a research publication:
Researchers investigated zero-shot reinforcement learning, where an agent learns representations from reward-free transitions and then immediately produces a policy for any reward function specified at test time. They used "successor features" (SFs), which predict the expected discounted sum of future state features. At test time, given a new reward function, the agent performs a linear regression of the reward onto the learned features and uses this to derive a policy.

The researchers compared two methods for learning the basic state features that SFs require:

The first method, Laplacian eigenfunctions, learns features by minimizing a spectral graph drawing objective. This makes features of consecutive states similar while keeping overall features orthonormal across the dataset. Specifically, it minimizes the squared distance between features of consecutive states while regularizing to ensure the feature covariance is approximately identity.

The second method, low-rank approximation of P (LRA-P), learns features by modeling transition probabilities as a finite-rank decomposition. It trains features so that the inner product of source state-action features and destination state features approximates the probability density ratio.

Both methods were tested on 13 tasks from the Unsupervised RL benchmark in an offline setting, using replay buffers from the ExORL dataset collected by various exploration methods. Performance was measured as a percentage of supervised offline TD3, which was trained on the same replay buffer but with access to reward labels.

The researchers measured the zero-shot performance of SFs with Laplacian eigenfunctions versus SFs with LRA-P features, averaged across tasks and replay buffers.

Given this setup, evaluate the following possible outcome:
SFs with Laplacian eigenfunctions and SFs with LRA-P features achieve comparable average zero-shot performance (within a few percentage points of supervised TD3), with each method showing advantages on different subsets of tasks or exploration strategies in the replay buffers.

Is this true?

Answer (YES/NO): NO